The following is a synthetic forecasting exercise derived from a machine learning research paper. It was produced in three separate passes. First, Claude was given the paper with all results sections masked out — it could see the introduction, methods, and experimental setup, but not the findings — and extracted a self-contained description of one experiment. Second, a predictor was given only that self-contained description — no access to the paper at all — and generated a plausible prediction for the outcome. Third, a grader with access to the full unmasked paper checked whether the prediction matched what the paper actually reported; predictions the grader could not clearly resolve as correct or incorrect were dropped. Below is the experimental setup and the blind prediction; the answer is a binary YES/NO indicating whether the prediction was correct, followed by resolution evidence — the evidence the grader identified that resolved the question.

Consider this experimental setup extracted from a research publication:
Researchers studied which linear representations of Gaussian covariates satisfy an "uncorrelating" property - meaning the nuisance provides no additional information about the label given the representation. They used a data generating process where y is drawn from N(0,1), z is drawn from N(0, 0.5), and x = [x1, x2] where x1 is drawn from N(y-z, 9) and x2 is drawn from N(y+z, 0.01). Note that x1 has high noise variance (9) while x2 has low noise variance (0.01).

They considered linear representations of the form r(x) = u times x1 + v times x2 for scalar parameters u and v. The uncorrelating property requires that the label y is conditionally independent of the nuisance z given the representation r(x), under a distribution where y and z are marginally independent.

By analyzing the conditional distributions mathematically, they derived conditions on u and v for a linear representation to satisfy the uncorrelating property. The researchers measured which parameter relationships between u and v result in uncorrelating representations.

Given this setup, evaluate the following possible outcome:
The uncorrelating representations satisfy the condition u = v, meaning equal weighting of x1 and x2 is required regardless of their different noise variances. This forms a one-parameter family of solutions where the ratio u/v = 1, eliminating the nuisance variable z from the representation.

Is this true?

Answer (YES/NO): NO